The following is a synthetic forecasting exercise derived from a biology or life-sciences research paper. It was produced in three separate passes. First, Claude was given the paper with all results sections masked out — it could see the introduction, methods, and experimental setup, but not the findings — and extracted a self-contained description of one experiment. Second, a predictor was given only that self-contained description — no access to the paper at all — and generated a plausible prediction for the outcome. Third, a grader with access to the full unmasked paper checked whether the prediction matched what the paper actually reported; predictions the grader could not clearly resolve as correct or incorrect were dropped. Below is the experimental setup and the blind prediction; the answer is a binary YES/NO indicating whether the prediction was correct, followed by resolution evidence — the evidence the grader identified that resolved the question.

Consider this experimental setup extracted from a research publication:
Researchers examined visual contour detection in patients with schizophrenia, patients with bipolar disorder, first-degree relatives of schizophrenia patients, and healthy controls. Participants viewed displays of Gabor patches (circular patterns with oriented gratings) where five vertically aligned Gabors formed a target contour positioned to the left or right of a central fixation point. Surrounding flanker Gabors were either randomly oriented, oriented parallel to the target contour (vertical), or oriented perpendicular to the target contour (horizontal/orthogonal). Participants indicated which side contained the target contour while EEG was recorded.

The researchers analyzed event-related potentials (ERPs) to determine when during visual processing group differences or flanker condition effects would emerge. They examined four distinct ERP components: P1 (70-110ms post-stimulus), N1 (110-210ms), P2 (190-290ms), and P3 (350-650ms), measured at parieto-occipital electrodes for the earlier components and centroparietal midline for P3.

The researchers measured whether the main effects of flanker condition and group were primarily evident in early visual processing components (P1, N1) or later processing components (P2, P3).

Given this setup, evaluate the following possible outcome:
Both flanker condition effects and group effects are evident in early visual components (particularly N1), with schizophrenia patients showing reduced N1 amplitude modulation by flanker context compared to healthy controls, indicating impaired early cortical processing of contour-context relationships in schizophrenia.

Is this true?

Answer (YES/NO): NO